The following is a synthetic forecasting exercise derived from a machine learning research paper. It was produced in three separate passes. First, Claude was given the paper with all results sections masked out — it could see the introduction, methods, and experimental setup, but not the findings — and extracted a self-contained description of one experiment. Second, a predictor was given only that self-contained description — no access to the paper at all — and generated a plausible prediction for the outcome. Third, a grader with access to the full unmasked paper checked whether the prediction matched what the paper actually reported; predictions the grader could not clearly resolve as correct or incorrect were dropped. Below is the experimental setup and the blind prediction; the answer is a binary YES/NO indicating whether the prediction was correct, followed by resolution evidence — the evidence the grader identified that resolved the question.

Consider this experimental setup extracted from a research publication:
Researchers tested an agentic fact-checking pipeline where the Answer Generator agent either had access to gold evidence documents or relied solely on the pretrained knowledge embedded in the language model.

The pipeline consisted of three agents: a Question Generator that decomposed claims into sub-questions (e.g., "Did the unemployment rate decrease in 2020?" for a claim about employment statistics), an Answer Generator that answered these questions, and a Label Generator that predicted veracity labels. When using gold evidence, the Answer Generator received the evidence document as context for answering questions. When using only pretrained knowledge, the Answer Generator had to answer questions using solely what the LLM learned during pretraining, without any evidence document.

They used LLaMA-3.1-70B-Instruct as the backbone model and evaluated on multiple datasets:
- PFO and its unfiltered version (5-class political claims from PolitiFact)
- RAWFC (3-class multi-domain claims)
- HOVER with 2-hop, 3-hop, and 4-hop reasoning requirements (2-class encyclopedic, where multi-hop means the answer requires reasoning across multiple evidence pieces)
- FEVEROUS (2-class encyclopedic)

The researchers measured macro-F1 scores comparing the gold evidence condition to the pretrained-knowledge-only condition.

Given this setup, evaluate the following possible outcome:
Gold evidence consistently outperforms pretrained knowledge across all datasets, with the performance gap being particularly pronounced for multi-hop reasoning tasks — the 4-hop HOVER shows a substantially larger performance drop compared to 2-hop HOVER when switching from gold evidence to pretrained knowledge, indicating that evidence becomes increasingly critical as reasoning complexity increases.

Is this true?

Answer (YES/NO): NO